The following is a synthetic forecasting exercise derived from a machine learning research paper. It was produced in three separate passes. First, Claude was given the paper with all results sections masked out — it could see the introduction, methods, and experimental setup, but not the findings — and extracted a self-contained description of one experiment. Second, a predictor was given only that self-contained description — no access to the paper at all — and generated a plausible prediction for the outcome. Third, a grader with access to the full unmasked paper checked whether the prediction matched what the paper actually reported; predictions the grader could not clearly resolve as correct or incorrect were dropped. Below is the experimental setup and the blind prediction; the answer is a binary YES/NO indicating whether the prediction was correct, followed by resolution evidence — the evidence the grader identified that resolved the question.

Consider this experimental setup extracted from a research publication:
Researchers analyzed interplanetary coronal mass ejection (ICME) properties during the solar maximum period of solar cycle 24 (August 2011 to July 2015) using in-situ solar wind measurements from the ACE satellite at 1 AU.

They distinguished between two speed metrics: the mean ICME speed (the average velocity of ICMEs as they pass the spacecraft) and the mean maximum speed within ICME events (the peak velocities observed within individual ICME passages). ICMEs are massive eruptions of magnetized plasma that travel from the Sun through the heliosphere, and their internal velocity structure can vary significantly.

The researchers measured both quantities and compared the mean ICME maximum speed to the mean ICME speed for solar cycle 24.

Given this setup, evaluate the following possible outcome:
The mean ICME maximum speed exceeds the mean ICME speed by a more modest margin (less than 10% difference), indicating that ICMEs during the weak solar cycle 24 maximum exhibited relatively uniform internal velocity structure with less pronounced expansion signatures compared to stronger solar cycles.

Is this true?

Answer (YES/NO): YES